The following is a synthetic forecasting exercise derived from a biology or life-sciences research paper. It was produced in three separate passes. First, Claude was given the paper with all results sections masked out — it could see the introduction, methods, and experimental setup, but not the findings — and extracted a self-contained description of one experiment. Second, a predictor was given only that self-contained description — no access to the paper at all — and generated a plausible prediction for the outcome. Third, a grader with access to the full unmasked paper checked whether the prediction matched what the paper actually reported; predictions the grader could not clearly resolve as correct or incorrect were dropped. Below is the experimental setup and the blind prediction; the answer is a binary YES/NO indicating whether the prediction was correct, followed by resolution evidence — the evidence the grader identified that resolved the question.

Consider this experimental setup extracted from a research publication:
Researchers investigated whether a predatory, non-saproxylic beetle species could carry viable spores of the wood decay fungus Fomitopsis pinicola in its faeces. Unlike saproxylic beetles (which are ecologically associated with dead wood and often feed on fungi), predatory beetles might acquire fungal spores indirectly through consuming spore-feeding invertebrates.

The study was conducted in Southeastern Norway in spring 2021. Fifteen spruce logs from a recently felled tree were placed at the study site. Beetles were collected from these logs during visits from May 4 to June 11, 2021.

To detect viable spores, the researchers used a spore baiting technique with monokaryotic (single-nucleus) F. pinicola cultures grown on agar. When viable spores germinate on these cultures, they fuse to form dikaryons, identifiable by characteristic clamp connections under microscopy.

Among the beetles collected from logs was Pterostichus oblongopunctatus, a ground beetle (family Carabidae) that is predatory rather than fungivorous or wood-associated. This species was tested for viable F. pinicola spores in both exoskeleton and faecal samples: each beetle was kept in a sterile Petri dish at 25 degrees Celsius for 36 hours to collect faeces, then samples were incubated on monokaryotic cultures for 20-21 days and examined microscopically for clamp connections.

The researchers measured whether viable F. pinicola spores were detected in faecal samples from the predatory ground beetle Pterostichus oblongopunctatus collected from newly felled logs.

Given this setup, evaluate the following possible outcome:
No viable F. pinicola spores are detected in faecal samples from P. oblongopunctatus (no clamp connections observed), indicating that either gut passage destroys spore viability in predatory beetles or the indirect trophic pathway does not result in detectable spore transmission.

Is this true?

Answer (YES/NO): NO